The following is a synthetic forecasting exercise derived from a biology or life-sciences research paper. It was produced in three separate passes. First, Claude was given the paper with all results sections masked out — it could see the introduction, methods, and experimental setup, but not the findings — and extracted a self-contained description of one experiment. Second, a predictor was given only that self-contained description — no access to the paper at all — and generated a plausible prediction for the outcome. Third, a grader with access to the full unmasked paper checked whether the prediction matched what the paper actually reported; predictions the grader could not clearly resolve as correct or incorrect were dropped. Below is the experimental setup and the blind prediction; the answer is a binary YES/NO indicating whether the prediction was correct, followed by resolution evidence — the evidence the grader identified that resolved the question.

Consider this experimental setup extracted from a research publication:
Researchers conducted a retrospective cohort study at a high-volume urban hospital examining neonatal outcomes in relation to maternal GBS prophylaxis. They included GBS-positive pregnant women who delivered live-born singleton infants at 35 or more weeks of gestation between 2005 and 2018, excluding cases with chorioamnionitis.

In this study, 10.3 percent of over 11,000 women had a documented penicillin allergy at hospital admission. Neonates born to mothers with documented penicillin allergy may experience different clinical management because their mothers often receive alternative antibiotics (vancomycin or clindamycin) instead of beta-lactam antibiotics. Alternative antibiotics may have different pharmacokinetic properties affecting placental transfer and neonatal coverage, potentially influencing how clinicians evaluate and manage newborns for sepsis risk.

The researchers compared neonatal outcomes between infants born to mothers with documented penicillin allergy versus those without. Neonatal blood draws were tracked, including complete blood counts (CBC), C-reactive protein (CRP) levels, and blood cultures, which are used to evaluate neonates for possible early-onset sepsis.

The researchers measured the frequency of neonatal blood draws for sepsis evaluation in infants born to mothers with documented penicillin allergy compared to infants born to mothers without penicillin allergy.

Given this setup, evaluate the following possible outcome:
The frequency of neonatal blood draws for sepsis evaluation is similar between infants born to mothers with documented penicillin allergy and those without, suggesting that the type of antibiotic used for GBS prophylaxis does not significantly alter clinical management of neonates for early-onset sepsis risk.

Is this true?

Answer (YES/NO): NO